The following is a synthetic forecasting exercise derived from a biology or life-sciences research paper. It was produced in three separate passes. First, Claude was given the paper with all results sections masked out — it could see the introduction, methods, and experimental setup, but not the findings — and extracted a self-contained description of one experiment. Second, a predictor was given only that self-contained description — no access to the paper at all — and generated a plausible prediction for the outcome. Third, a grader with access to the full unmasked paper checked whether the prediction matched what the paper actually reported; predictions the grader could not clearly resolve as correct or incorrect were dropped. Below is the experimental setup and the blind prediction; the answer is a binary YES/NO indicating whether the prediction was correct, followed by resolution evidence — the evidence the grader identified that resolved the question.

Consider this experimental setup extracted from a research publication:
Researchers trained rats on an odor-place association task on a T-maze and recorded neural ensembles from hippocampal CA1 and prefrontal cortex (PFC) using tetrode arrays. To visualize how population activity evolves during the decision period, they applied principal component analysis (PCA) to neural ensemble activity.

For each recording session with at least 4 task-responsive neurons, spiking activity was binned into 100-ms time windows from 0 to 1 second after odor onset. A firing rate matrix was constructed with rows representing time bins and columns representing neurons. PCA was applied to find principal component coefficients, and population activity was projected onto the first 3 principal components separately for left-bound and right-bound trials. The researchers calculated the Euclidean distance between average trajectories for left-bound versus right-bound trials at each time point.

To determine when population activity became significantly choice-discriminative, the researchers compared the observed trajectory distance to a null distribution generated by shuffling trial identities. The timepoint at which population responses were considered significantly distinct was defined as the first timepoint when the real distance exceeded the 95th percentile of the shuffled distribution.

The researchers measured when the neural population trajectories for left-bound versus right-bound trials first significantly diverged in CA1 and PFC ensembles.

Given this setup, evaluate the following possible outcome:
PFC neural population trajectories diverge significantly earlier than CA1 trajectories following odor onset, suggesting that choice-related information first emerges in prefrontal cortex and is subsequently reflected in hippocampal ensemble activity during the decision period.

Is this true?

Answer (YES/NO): NO